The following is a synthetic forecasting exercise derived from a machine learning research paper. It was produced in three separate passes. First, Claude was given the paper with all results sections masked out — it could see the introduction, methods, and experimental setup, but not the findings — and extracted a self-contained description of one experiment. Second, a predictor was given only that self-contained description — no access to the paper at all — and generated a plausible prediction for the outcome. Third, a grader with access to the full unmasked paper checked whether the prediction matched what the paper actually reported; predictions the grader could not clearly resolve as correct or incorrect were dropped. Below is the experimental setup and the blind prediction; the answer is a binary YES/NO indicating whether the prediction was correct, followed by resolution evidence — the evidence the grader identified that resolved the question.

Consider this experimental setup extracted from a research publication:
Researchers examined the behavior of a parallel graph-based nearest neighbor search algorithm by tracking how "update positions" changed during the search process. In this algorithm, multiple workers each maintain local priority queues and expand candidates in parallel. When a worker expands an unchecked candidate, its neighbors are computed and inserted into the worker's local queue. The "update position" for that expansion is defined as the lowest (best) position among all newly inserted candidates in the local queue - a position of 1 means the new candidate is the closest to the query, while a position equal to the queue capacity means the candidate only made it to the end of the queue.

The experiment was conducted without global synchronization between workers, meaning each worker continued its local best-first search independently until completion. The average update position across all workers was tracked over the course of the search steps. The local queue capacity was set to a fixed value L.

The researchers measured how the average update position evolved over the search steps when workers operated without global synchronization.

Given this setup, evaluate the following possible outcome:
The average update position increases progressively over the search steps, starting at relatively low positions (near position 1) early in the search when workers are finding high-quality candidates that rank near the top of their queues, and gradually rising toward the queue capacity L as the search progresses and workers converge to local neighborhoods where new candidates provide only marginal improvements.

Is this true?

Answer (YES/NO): YES